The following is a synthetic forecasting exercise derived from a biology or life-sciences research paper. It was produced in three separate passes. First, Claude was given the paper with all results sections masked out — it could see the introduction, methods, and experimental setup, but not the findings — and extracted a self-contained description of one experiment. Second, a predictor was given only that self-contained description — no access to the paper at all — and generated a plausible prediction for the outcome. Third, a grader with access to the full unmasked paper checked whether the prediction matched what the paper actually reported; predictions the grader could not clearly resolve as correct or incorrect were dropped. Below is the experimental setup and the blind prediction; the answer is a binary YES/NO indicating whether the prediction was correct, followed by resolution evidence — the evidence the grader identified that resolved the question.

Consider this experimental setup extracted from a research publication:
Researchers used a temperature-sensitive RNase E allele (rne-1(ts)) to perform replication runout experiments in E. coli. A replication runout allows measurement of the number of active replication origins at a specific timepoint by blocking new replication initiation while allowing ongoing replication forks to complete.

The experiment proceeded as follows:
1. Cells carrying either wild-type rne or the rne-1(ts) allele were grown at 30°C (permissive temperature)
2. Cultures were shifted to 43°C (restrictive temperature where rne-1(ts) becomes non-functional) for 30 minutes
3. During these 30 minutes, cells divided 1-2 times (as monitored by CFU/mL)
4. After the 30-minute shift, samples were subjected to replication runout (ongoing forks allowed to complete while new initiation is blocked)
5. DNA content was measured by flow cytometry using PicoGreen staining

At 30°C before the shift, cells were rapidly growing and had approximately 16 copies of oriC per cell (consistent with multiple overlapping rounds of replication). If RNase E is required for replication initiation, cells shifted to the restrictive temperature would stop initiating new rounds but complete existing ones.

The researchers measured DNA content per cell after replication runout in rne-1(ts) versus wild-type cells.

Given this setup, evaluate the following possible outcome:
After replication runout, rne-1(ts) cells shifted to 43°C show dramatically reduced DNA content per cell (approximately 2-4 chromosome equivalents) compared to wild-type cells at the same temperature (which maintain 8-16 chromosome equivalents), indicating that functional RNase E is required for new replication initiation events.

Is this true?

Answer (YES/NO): NO